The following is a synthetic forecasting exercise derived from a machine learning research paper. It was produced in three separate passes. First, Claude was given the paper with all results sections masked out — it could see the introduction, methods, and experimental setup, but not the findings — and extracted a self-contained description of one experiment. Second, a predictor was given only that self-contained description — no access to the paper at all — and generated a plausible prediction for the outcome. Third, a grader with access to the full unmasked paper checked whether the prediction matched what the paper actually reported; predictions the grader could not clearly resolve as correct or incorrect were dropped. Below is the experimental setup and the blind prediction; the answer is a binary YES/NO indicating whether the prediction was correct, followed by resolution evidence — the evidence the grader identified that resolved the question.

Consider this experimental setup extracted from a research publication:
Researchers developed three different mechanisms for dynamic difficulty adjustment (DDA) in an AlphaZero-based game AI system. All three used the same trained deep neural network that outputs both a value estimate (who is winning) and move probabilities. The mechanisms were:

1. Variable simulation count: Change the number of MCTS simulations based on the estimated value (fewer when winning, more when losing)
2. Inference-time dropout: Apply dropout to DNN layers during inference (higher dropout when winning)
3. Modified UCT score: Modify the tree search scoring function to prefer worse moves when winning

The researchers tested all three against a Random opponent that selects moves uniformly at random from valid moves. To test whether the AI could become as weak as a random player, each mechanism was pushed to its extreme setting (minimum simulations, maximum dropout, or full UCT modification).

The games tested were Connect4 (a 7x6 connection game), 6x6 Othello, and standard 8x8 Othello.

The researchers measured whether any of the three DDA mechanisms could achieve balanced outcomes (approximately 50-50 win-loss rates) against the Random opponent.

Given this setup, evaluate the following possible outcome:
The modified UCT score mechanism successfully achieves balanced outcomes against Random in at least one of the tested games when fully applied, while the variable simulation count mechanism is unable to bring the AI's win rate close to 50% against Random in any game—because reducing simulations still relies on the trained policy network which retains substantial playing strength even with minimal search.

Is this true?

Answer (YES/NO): YES